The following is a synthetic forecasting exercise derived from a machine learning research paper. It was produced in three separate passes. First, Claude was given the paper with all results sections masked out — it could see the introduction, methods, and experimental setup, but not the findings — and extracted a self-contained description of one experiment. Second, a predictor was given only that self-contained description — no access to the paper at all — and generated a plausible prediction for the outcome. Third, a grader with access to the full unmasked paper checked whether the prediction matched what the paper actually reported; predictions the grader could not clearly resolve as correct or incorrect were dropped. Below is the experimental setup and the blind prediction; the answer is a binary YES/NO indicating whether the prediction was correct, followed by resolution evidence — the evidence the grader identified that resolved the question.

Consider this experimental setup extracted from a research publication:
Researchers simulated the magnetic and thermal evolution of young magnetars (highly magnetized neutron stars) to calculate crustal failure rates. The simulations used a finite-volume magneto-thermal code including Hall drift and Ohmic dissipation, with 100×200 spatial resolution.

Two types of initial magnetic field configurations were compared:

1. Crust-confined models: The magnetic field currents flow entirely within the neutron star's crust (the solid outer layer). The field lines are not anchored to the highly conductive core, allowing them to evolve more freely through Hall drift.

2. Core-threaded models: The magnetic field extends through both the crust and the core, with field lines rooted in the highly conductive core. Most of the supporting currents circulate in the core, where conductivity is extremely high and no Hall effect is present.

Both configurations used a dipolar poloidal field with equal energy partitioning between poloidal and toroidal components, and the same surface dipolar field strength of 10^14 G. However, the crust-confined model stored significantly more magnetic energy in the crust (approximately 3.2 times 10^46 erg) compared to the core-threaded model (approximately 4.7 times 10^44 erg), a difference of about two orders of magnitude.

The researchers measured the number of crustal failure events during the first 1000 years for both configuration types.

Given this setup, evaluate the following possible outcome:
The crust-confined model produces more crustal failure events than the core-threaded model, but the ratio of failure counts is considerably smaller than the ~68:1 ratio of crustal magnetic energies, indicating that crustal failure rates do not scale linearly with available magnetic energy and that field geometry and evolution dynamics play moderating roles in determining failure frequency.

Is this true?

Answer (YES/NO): NO